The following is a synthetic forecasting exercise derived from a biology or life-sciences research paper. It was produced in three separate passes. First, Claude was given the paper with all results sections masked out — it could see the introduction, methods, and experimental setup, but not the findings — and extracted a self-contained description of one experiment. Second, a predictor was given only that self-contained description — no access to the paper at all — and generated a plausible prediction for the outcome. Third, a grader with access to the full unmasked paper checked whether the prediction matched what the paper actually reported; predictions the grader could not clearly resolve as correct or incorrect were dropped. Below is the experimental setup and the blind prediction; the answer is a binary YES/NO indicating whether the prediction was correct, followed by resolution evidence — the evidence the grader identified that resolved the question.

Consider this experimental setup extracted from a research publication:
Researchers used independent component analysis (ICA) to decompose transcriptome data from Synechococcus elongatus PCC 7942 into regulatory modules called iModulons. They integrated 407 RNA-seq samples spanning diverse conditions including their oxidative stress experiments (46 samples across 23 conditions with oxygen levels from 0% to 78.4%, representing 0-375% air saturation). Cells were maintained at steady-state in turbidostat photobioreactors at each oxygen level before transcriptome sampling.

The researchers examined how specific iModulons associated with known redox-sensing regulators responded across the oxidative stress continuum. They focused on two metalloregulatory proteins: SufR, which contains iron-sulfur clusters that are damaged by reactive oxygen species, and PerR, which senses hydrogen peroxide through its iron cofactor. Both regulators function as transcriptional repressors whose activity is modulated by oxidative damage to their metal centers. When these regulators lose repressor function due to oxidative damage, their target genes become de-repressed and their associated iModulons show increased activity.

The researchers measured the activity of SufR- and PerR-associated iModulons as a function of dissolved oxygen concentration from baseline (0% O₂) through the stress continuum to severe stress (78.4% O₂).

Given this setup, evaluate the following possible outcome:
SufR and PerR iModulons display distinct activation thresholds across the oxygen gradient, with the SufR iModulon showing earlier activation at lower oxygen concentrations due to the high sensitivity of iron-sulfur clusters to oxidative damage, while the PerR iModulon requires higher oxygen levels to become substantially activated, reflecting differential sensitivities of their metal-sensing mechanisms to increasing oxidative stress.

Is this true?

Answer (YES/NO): YES